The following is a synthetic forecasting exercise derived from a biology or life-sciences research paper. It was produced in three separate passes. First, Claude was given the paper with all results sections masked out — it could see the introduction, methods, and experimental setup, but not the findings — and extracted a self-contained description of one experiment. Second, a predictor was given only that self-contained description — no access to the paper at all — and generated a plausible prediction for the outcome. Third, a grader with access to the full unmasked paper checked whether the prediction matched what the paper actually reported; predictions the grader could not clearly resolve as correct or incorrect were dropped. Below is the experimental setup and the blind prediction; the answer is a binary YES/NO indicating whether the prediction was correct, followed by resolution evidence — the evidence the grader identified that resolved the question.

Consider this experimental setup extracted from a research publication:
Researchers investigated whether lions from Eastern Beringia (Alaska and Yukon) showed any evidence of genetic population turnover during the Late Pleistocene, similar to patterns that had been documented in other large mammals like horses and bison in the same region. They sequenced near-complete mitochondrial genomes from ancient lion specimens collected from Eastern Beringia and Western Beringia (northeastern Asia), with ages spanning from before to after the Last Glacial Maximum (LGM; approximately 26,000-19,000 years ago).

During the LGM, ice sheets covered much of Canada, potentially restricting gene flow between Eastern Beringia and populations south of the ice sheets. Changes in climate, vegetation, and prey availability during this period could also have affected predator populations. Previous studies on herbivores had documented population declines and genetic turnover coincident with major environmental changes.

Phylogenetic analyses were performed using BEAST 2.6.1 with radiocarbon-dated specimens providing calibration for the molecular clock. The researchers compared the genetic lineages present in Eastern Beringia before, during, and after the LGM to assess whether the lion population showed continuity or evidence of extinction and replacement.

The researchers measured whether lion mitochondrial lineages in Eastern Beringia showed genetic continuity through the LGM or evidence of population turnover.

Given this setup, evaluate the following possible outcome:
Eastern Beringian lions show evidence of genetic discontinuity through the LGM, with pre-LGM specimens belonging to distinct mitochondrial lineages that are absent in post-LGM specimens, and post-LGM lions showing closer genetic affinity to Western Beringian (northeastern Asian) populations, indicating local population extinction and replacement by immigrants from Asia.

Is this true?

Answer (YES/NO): YES